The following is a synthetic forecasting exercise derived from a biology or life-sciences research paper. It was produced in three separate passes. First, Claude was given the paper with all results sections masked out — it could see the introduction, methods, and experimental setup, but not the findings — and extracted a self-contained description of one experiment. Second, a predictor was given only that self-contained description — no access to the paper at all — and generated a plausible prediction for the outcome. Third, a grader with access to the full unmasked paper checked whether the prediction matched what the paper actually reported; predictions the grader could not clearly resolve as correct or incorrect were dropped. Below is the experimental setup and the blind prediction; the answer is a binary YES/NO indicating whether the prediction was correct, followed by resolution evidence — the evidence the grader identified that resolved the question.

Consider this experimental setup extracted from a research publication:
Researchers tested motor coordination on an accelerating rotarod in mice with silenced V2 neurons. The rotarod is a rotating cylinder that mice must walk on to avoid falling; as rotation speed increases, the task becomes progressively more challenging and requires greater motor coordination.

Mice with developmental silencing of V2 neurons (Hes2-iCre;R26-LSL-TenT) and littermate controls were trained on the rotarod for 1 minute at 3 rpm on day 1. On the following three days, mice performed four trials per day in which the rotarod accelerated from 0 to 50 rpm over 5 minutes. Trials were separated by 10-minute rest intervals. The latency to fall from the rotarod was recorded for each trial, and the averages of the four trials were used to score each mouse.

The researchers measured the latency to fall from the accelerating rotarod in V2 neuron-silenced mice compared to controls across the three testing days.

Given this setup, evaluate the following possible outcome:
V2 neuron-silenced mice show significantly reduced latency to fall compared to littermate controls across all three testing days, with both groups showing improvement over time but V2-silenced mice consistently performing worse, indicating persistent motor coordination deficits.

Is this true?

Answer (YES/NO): NO